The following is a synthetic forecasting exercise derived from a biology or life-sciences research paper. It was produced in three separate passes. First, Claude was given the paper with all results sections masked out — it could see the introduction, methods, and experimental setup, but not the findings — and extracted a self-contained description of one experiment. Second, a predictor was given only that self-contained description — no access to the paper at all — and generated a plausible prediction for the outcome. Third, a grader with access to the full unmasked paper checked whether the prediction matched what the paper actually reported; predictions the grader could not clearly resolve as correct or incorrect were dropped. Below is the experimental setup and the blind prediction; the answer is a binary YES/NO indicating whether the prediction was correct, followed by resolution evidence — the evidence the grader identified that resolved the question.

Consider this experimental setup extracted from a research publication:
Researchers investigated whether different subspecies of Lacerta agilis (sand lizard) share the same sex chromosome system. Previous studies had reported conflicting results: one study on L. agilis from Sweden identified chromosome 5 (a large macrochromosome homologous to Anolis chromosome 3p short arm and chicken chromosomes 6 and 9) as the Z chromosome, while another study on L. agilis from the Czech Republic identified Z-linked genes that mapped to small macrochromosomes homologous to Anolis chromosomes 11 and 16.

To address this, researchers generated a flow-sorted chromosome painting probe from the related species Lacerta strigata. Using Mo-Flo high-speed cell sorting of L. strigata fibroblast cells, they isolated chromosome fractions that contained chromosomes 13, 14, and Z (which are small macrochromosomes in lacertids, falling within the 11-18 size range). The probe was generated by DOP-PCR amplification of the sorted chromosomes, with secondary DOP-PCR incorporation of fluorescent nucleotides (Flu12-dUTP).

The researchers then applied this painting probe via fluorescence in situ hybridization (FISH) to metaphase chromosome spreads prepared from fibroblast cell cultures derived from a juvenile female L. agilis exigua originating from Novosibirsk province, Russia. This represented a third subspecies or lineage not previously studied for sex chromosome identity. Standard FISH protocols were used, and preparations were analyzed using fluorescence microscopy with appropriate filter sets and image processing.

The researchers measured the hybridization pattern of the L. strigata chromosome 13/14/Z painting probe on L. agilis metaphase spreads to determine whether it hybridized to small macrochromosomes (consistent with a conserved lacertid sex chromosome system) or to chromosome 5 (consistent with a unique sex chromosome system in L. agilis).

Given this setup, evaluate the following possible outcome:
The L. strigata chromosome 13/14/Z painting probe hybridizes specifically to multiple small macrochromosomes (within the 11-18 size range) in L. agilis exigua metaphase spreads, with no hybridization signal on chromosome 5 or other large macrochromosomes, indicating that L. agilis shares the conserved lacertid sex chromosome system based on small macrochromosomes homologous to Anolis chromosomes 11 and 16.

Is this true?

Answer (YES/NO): YES